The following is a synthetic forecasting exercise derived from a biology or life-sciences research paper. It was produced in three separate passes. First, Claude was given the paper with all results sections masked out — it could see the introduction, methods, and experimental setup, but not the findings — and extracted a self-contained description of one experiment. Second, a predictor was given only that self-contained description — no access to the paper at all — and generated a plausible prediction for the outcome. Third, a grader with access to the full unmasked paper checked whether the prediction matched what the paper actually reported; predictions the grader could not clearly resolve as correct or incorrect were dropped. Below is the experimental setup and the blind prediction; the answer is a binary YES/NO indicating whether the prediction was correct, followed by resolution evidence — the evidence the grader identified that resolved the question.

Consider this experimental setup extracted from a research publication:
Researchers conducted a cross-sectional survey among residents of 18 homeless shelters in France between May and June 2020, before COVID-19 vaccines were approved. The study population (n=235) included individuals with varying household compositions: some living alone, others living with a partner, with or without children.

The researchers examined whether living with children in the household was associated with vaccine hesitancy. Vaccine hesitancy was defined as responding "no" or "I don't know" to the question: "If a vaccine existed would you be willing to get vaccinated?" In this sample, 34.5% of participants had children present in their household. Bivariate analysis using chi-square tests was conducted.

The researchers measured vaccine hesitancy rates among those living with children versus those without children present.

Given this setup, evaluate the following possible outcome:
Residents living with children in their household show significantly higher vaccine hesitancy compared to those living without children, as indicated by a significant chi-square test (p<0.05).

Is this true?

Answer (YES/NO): YES